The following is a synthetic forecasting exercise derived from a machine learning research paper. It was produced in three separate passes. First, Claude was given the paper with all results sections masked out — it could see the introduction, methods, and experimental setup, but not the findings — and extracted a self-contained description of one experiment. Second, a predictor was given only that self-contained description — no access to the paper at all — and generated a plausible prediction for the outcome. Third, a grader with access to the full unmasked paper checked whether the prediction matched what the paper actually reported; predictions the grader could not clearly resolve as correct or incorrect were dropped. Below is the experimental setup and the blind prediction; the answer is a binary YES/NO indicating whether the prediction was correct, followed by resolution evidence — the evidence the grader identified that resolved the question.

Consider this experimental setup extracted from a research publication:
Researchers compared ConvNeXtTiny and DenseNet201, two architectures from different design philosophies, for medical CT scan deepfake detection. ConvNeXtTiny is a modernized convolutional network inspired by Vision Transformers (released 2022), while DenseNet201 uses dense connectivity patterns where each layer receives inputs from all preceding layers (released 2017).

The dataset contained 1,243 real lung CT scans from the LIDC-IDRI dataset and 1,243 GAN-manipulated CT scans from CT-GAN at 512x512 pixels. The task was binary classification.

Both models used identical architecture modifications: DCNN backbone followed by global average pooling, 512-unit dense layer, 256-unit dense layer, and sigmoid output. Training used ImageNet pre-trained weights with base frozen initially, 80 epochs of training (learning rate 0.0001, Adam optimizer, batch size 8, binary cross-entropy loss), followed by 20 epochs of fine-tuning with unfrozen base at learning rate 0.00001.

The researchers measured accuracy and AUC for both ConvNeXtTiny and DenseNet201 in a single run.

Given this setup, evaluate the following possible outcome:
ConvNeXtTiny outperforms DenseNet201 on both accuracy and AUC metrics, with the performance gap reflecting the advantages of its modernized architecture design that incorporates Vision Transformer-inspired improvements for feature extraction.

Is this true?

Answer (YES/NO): NO